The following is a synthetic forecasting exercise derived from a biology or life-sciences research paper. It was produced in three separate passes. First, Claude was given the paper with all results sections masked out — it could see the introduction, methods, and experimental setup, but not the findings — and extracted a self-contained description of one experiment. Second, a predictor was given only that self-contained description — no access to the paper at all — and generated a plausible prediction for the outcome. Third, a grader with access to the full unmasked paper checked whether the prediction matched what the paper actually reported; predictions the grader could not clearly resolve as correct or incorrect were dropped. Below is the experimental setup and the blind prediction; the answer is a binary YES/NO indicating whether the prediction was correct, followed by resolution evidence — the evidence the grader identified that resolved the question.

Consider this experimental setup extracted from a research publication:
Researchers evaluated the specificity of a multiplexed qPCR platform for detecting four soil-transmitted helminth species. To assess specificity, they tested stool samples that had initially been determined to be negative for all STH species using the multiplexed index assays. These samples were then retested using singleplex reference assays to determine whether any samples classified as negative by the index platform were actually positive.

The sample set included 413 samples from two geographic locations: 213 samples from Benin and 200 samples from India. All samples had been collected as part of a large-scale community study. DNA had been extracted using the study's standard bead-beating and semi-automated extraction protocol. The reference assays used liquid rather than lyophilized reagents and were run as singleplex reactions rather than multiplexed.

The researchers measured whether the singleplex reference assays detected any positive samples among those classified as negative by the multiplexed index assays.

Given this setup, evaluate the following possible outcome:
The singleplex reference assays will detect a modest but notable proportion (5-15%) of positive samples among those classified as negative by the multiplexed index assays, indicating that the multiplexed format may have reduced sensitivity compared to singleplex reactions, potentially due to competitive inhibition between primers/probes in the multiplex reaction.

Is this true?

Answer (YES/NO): NO